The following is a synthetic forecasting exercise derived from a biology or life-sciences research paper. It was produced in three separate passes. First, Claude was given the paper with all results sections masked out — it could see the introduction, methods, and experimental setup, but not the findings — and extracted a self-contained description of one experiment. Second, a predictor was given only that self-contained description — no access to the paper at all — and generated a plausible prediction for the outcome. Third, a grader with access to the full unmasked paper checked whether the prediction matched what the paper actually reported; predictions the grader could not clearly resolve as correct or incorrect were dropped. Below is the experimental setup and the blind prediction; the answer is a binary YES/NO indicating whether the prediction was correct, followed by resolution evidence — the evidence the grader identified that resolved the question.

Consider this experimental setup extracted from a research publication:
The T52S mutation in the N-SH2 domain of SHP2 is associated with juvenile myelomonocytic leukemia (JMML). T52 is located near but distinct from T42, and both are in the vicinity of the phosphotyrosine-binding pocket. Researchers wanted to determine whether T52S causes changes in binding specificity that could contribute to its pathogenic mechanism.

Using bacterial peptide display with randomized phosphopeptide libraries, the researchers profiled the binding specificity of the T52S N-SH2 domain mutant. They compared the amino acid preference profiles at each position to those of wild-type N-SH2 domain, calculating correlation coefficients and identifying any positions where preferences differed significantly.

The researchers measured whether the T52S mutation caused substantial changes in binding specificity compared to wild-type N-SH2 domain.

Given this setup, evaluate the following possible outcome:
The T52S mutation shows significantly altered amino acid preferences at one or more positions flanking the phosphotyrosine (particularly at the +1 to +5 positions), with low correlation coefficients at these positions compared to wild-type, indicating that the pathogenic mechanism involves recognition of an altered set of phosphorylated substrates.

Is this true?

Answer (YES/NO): NO